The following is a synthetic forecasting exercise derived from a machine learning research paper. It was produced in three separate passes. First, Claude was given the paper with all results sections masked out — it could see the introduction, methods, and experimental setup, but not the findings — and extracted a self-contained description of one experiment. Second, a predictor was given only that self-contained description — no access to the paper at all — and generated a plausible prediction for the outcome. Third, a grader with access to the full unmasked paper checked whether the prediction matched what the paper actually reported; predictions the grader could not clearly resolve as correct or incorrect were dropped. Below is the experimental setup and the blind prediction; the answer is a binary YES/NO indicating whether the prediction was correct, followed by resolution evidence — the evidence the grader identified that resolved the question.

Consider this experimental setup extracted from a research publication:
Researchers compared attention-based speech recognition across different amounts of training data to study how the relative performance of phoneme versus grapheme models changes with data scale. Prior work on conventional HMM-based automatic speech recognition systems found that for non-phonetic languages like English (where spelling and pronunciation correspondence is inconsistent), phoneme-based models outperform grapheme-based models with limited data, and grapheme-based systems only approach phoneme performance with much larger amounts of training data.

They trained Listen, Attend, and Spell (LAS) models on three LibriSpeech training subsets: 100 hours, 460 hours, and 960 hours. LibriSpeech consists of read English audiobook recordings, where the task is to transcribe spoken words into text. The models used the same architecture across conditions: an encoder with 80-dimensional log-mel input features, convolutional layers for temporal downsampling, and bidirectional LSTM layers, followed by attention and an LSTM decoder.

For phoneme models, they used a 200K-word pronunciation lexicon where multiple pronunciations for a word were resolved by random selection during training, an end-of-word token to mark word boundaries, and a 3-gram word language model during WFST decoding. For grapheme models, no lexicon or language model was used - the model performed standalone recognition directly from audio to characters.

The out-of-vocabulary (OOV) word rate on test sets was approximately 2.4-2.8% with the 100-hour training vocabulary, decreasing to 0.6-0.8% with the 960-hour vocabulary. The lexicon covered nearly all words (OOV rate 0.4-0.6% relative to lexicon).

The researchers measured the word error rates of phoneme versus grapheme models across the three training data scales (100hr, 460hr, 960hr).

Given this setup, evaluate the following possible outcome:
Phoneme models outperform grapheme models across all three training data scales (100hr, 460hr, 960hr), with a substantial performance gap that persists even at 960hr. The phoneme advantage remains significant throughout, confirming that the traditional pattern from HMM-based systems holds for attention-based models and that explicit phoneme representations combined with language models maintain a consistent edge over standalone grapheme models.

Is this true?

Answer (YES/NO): NO